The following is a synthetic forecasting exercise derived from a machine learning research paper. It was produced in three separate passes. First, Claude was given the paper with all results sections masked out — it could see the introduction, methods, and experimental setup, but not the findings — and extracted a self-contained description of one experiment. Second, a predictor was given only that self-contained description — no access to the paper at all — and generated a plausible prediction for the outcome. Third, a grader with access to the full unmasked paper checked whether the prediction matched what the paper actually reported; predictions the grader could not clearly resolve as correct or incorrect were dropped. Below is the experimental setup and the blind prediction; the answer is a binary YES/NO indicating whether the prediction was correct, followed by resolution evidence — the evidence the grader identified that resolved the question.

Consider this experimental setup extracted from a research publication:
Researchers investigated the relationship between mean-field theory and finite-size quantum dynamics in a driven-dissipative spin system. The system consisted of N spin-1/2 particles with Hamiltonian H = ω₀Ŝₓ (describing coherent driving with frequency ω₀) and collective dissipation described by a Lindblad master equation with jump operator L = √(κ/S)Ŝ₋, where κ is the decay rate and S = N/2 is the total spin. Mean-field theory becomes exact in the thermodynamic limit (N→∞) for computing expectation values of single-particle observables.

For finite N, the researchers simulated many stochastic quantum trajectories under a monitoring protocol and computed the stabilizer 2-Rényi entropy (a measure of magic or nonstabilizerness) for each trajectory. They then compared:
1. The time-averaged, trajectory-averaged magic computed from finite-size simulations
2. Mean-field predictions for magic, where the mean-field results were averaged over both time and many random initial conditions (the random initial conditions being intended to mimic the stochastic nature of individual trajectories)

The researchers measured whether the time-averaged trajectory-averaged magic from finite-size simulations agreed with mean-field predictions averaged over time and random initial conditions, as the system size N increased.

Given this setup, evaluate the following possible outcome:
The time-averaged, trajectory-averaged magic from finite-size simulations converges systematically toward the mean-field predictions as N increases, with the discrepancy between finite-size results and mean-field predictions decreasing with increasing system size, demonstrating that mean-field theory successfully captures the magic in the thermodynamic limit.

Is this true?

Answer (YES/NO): YES